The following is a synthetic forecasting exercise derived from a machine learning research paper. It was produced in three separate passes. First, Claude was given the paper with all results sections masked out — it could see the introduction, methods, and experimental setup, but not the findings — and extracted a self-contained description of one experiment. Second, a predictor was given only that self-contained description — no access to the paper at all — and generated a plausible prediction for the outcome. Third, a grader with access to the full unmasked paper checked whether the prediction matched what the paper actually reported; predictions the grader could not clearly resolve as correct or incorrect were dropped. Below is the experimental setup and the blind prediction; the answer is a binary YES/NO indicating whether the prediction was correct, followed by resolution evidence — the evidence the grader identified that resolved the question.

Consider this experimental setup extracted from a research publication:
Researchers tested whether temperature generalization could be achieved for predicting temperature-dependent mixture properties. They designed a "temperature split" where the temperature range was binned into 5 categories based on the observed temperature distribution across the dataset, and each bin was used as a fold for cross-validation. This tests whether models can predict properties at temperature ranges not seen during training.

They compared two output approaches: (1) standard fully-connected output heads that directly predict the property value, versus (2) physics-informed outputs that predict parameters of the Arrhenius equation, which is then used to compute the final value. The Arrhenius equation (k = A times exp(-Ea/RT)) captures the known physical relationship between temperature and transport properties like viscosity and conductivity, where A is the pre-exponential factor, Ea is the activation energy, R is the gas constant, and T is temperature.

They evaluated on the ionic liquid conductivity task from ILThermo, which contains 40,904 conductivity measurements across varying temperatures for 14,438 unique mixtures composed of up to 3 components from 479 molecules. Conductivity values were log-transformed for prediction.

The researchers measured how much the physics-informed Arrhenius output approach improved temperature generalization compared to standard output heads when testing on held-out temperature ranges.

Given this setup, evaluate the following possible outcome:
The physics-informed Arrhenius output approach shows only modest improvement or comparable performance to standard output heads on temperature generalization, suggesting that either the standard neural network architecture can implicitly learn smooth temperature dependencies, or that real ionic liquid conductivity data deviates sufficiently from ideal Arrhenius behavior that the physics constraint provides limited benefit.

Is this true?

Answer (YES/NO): NO